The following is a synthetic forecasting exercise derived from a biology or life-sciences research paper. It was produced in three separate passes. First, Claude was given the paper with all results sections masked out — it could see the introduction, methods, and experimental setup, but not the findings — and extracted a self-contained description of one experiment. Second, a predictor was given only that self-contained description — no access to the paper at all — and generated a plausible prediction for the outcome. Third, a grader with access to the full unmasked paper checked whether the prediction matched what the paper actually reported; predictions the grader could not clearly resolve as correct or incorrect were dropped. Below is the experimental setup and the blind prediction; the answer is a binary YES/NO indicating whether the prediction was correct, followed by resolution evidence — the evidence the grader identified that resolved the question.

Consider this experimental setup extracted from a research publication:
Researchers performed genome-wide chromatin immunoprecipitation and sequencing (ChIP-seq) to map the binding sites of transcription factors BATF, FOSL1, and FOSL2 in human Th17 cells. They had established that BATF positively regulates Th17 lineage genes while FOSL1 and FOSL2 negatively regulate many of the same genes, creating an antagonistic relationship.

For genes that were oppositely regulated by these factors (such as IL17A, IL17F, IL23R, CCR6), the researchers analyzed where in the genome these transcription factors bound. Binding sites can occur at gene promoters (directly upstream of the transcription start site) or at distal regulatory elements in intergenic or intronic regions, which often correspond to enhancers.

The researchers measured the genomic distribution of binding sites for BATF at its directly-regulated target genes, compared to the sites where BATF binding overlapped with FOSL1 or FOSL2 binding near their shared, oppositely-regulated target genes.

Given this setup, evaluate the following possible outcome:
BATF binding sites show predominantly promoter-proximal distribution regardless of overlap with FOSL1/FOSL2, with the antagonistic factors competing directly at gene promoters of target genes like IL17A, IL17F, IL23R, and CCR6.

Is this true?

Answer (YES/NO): NO